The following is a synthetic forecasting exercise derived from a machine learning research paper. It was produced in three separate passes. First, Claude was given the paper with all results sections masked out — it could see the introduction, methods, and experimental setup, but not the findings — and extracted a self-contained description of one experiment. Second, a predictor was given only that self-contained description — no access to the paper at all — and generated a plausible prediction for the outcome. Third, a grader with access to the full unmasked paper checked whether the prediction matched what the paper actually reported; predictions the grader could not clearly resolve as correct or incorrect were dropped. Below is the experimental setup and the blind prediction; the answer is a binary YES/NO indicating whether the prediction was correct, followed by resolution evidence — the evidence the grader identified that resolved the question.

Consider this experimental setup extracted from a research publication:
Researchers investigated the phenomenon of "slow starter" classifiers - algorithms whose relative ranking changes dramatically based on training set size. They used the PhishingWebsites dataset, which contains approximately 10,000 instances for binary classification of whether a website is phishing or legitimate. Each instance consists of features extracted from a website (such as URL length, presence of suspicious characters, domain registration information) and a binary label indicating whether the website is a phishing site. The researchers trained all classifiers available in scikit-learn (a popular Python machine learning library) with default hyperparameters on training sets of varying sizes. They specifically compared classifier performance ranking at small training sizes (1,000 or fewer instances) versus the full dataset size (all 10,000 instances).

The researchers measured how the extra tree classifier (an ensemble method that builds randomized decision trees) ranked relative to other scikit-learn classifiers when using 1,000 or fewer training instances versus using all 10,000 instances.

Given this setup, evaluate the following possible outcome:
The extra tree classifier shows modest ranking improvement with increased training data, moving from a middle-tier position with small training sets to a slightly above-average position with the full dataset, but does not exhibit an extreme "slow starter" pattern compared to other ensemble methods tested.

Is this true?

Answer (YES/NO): NO